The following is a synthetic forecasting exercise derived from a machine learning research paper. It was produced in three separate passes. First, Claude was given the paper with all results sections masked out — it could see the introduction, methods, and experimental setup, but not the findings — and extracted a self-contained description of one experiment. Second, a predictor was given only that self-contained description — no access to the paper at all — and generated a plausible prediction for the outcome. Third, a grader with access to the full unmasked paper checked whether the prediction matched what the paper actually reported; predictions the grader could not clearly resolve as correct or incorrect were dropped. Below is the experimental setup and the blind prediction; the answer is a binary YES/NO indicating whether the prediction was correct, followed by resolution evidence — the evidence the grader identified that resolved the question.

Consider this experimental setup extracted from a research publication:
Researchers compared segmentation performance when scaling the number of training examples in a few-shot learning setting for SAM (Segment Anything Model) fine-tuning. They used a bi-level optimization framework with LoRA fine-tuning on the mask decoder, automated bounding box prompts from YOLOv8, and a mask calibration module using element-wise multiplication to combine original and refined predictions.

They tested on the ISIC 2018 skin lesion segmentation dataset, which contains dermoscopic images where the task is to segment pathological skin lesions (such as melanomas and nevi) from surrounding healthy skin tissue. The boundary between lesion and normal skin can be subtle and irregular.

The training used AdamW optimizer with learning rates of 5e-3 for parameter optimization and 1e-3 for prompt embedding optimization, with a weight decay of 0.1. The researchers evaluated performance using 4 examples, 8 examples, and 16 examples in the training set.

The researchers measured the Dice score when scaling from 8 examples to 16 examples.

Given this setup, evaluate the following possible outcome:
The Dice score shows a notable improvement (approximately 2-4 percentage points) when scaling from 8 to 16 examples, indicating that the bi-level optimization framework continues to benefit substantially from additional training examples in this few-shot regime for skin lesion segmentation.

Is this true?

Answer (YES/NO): NO